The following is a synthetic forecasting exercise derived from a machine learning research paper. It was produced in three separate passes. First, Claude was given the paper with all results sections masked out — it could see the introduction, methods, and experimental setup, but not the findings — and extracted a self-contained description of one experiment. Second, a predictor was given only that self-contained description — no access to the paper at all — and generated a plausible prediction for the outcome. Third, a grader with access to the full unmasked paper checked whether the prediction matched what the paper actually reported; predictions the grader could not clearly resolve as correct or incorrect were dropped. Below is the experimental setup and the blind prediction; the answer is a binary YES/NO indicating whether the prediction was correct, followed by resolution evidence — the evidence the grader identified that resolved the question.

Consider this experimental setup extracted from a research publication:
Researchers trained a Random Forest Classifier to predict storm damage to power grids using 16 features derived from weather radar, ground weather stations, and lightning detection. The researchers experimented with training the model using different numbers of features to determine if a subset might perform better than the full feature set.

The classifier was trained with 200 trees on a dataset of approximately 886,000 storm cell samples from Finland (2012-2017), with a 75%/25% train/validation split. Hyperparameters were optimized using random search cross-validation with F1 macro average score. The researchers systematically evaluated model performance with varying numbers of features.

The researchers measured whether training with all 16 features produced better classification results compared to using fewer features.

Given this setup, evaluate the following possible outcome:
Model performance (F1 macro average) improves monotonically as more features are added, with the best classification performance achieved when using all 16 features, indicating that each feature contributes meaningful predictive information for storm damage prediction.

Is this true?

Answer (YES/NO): NO